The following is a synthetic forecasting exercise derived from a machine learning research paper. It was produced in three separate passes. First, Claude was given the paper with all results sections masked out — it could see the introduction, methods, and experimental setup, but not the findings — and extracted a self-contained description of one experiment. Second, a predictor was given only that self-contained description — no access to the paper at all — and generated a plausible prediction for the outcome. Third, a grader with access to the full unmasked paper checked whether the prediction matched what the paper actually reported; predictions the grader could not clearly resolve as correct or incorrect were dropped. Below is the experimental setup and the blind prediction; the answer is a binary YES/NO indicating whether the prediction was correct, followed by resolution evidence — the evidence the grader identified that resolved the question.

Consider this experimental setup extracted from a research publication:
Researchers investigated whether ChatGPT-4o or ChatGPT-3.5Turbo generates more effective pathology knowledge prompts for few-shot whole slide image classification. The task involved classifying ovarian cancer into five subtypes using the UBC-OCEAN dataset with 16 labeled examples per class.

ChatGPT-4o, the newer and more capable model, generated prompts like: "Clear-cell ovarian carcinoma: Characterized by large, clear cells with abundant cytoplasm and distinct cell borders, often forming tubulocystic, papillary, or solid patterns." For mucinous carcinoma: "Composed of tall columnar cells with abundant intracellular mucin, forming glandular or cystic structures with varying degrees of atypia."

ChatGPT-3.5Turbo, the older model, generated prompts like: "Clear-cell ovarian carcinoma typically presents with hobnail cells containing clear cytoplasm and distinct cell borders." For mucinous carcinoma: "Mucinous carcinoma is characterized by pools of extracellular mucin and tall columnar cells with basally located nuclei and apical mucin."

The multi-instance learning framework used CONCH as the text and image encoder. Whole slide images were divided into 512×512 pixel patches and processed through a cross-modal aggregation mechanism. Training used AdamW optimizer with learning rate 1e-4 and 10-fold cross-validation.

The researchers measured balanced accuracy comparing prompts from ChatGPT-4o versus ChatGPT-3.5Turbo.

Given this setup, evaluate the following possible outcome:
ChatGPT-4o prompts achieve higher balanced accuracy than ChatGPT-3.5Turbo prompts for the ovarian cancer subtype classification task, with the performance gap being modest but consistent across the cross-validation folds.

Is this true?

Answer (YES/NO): NO